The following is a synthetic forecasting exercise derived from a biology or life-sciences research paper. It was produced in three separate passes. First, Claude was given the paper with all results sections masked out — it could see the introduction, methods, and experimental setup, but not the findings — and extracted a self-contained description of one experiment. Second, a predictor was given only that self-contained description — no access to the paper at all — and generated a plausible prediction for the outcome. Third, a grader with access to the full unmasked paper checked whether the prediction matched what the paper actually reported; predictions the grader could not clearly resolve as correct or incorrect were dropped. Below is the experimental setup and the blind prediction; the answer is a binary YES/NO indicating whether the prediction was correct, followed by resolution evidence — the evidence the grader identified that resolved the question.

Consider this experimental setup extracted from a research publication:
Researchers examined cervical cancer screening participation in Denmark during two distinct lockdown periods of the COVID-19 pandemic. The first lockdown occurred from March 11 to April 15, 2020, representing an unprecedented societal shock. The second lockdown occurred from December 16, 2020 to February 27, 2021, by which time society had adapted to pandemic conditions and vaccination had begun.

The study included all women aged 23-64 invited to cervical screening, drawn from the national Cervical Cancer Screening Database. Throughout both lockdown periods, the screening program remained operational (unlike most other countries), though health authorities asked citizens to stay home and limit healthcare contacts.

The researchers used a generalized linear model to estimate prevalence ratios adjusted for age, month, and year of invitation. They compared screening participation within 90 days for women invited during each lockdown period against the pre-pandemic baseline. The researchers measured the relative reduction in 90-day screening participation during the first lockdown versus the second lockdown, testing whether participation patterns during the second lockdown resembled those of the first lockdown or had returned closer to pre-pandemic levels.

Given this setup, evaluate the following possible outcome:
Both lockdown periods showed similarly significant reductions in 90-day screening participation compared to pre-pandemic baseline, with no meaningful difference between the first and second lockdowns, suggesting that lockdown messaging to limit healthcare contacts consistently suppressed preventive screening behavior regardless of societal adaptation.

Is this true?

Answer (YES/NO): NO